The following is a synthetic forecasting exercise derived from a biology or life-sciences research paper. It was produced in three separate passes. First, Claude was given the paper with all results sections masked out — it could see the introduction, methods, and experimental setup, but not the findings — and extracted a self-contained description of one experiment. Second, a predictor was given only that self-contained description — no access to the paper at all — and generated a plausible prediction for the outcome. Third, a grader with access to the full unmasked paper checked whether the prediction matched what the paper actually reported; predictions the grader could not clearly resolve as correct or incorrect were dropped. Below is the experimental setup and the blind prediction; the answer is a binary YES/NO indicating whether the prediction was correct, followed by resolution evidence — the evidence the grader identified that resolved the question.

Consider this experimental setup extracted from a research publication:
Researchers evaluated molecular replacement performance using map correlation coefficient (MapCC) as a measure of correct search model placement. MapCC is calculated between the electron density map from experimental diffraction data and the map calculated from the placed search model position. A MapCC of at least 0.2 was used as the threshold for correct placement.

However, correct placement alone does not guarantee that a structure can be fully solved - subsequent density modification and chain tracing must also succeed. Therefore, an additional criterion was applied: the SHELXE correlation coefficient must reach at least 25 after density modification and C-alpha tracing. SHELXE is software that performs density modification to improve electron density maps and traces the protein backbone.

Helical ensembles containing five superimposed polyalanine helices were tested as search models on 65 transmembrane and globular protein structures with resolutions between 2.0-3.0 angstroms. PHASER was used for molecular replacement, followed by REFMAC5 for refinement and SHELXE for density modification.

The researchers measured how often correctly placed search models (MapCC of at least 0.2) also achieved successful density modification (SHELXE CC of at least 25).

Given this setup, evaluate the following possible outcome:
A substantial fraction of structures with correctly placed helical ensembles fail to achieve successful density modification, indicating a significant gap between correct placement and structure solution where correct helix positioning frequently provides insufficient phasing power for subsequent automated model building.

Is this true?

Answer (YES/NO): NO